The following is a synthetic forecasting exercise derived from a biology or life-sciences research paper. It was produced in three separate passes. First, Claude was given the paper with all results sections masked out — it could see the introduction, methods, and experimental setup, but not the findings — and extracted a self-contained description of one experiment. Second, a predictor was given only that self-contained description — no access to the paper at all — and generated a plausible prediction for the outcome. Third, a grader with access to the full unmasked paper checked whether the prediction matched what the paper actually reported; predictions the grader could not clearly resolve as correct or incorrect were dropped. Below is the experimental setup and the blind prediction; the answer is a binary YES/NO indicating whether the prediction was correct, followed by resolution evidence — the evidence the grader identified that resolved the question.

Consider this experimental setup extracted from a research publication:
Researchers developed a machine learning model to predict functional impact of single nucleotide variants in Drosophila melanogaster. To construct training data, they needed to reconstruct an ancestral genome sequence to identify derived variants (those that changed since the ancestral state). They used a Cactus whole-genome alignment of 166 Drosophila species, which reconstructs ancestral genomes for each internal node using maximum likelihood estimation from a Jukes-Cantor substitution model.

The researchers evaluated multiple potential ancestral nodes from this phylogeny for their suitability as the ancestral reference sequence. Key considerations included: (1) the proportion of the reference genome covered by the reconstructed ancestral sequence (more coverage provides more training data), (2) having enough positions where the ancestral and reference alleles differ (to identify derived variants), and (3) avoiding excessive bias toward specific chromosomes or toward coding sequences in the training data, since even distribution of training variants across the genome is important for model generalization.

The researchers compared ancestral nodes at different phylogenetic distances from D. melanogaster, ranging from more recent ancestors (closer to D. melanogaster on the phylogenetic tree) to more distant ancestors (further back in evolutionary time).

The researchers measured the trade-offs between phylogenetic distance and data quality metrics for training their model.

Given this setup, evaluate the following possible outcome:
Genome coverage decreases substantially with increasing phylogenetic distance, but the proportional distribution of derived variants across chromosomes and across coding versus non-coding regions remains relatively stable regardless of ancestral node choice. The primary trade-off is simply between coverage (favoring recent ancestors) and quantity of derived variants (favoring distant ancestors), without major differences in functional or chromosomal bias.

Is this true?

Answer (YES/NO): NO